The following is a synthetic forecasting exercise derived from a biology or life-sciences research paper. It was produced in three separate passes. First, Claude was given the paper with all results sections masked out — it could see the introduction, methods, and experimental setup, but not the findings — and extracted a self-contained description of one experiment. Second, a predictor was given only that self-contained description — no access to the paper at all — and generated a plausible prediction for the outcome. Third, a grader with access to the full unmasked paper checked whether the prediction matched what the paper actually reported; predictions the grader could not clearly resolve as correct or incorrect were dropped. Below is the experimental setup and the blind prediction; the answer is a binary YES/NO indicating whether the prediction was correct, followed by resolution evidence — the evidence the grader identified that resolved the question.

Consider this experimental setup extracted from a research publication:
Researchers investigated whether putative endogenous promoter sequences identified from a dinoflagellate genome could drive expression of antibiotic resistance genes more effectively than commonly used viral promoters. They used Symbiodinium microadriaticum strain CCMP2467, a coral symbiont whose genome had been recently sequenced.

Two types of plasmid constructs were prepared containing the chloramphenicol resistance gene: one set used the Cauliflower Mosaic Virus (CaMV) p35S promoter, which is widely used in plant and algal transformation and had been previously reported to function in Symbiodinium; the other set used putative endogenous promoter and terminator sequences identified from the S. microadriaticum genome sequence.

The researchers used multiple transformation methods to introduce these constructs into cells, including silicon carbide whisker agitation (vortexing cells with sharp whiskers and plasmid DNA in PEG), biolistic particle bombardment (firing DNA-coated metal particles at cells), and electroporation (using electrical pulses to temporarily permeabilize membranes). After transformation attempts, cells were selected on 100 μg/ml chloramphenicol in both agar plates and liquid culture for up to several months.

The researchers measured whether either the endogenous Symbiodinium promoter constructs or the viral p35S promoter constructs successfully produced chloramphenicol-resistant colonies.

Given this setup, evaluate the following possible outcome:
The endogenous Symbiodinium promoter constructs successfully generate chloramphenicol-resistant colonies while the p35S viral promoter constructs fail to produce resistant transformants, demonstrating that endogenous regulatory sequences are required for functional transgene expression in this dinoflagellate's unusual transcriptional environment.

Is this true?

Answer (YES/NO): NO